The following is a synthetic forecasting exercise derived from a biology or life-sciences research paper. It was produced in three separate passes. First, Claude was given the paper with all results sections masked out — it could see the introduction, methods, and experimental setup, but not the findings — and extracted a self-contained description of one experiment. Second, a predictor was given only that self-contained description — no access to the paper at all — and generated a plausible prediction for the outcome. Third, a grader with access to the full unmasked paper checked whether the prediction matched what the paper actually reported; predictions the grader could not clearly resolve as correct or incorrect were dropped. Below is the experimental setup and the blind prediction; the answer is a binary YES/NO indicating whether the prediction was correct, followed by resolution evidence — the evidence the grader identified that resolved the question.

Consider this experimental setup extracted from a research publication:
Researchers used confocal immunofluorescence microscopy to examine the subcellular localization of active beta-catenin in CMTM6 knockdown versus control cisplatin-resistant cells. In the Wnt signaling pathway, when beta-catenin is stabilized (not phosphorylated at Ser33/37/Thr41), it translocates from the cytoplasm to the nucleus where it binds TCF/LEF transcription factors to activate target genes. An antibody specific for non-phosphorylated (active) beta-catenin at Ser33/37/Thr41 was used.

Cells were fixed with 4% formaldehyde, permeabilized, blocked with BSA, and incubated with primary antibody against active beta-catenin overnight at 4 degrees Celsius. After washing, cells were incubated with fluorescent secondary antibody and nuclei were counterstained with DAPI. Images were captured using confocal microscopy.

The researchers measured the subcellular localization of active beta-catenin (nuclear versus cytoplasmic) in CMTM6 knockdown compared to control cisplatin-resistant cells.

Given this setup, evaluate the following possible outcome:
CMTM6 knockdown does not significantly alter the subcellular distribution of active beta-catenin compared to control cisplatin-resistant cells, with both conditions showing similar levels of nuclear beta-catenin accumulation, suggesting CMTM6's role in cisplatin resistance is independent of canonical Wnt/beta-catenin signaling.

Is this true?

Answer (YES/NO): NO